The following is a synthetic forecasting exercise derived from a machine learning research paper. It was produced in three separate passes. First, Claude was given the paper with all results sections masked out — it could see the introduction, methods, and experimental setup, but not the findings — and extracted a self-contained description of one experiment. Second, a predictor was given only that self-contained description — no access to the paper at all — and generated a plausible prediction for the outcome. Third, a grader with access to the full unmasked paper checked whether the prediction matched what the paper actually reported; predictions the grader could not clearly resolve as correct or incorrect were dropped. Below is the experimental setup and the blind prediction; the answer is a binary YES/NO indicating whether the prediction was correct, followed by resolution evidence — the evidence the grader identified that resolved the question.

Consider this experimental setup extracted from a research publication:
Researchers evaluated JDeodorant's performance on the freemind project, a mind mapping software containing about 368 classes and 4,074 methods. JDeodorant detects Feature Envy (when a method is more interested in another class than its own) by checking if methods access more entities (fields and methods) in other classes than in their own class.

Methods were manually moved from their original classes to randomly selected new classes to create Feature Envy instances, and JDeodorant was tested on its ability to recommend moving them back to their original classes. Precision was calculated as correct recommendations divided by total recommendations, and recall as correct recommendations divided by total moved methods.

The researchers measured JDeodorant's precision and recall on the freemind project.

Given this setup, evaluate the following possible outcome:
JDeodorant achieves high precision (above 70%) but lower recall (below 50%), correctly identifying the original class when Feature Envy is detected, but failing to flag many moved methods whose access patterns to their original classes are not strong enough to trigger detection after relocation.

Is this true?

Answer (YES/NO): NO